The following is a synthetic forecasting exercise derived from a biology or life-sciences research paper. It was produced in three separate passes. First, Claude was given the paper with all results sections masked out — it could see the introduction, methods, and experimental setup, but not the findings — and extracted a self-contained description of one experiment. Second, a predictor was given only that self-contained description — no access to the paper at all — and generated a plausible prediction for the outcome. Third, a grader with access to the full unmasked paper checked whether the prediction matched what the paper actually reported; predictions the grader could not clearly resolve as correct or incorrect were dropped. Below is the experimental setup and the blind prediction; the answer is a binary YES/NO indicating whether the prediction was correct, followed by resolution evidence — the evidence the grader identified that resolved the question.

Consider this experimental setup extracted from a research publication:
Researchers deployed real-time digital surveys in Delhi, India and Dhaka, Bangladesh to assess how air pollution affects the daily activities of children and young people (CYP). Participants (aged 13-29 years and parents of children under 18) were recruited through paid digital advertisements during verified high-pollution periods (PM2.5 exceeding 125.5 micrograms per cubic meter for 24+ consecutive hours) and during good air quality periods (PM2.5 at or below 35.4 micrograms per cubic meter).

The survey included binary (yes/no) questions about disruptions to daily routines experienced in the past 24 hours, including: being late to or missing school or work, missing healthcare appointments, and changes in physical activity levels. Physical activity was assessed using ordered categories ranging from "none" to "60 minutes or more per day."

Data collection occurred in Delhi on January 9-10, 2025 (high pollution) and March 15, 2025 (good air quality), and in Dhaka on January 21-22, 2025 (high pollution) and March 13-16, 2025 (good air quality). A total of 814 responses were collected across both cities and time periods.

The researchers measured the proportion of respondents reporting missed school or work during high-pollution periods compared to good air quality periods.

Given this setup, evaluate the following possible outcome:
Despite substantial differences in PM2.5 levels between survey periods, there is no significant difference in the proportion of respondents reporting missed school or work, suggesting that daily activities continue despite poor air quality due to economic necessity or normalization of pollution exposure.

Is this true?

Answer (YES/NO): NO